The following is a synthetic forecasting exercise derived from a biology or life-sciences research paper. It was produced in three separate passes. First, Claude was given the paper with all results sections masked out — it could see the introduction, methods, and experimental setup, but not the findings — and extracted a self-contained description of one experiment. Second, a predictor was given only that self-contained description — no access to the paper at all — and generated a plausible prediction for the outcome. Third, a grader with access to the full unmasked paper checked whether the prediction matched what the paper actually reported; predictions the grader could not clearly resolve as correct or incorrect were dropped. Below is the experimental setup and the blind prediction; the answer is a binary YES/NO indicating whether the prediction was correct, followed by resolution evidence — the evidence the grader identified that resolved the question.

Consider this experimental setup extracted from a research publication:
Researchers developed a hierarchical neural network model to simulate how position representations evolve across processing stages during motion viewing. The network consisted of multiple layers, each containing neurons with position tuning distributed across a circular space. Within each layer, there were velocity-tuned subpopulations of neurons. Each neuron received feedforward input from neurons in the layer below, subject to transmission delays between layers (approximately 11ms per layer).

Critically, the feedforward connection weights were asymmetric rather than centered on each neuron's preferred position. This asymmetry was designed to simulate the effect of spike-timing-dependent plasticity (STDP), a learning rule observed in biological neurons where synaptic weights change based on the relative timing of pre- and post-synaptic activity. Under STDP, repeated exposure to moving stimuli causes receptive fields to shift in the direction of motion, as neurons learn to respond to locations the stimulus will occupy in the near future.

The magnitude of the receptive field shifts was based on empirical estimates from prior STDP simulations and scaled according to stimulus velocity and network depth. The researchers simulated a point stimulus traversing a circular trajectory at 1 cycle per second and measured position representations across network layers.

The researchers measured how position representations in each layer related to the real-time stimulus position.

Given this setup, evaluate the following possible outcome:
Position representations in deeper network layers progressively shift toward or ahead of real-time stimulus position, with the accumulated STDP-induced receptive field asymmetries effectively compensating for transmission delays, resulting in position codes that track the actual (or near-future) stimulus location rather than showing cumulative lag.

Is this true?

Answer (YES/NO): YES